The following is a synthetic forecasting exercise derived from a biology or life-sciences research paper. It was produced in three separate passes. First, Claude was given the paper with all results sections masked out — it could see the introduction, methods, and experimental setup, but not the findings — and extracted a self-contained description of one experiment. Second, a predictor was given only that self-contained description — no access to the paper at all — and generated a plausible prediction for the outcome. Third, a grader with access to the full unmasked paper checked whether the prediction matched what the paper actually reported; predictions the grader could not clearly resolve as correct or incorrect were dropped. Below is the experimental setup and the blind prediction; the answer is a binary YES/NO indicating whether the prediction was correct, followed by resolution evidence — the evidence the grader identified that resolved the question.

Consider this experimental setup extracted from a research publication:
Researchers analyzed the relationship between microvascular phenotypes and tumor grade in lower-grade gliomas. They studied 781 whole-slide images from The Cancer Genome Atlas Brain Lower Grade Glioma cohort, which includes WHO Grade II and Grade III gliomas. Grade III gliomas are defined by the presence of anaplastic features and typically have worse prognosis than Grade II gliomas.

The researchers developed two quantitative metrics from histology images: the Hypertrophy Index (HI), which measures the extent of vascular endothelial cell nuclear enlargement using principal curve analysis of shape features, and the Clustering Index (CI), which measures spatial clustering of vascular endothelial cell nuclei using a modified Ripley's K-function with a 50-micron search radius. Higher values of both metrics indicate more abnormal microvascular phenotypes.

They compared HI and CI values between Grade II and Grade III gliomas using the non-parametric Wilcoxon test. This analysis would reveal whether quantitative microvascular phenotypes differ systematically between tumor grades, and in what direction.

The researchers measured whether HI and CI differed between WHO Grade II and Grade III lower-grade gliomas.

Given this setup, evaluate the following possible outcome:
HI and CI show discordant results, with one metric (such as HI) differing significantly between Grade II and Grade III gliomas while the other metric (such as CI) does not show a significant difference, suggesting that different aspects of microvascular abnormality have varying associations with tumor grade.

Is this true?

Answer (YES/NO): NO